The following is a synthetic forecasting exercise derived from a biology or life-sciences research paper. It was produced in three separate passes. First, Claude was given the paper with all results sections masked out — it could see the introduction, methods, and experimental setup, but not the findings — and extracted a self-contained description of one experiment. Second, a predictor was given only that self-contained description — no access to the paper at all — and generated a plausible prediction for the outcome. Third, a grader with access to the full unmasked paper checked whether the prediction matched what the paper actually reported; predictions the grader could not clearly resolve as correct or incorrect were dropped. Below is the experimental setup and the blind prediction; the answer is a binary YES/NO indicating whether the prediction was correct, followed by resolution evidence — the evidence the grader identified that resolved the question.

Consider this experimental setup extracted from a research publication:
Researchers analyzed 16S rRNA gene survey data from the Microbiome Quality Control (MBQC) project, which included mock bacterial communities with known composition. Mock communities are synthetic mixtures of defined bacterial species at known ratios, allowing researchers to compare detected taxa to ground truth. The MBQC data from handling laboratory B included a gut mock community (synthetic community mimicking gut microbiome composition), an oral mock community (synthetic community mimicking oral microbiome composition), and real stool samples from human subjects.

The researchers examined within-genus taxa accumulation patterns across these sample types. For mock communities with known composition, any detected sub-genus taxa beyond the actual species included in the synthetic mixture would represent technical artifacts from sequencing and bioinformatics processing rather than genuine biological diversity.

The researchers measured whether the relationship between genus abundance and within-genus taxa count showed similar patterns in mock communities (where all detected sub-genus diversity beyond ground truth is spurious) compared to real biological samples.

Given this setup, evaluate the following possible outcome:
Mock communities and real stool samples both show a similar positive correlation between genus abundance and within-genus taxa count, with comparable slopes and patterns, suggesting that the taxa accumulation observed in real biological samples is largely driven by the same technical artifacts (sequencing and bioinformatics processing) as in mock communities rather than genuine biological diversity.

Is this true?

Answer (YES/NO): YES